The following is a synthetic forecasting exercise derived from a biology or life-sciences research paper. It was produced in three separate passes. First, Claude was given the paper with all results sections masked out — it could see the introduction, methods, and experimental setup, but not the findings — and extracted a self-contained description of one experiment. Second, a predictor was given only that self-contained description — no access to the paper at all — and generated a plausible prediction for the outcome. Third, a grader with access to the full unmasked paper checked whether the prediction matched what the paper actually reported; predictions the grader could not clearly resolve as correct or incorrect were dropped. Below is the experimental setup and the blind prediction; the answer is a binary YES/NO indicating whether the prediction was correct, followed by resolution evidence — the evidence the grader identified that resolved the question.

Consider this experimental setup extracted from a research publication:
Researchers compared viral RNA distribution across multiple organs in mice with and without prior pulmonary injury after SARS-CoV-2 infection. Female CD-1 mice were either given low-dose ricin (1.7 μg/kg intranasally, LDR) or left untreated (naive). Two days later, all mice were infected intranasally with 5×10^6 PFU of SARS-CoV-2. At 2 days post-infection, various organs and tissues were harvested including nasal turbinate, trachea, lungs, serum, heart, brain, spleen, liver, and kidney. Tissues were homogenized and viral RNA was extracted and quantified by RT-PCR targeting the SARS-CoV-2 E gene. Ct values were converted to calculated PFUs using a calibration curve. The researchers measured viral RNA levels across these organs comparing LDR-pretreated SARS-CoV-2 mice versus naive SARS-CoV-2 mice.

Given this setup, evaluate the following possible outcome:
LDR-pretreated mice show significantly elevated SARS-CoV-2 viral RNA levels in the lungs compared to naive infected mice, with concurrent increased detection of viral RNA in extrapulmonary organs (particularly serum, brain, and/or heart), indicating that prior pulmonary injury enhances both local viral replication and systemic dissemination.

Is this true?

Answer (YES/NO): YES